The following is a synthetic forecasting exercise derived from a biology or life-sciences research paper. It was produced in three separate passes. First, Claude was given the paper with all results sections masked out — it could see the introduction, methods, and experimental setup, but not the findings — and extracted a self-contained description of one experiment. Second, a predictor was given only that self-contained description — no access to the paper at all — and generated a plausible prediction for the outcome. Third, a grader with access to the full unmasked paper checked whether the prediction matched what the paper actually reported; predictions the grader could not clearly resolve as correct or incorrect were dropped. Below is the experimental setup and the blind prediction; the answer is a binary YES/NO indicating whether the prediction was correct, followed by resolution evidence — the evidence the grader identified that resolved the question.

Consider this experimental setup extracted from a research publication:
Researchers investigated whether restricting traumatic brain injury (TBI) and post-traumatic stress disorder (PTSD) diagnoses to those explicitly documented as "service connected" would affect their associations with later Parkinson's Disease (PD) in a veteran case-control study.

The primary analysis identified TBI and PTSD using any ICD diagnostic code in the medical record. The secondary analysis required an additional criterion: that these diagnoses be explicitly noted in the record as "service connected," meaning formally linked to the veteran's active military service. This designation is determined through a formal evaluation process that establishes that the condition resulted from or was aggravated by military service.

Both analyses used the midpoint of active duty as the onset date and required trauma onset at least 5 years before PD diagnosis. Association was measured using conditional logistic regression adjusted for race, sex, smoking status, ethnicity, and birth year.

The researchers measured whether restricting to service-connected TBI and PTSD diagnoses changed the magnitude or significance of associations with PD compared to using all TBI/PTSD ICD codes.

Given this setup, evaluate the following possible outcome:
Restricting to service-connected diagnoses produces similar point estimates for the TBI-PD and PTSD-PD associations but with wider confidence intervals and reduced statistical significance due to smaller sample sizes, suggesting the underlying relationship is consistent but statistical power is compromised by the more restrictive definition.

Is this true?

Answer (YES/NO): NO